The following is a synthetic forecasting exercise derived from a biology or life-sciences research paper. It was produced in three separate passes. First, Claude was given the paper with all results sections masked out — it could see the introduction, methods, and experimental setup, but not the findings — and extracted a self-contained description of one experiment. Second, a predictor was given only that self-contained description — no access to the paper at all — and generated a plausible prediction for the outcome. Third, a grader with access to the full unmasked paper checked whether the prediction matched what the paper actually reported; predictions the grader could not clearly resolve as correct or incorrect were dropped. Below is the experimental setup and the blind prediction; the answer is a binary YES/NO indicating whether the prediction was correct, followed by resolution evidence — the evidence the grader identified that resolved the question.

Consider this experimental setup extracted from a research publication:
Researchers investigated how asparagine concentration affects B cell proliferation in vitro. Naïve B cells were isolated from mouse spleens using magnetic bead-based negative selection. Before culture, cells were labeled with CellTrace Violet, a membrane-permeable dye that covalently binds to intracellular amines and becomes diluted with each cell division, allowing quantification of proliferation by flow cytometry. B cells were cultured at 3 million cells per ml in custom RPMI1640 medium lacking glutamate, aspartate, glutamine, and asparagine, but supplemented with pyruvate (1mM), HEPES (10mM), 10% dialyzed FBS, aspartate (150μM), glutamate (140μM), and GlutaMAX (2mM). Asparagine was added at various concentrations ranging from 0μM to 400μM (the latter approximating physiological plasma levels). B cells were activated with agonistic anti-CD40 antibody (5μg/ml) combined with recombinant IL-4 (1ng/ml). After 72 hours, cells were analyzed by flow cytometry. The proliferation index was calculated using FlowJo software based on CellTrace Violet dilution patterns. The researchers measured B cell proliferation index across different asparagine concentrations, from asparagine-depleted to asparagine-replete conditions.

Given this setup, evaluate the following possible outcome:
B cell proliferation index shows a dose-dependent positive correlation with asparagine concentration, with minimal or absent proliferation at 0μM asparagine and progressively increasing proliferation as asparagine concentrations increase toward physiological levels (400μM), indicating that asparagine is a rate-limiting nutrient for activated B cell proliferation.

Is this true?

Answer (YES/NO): NO